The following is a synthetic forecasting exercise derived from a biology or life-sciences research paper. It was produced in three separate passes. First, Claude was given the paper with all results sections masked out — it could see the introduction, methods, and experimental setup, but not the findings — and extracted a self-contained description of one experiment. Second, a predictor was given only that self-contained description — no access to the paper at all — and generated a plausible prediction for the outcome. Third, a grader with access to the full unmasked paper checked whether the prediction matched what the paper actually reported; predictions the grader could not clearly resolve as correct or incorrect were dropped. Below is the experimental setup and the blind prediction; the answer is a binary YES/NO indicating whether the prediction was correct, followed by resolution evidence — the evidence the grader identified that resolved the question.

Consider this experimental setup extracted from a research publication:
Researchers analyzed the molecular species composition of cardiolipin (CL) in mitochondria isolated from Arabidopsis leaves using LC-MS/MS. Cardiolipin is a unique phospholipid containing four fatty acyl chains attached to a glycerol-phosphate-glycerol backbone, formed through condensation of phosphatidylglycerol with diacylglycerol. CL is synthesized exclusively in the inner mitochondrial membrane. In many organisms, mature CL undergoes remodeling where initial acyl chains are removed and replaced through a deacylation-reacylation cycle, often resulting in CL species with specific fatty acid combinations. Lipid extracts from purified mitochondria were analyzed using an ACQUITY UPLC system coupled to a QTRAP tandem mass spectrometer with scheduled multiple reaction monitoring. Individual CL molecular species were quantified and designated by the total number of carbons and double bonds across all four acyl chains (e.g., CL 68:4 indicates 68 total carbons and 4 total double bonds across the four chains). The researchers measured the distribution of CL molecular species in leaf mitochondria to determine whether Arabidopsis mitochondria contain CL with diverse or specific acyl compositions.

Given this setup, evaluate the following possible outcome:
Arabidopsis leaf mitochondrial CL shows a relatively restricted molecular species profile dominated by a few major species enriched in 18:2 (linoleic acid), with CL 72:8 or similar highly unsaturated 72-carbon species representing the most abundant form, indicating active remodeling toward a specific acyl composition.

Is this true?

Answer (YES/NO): YES